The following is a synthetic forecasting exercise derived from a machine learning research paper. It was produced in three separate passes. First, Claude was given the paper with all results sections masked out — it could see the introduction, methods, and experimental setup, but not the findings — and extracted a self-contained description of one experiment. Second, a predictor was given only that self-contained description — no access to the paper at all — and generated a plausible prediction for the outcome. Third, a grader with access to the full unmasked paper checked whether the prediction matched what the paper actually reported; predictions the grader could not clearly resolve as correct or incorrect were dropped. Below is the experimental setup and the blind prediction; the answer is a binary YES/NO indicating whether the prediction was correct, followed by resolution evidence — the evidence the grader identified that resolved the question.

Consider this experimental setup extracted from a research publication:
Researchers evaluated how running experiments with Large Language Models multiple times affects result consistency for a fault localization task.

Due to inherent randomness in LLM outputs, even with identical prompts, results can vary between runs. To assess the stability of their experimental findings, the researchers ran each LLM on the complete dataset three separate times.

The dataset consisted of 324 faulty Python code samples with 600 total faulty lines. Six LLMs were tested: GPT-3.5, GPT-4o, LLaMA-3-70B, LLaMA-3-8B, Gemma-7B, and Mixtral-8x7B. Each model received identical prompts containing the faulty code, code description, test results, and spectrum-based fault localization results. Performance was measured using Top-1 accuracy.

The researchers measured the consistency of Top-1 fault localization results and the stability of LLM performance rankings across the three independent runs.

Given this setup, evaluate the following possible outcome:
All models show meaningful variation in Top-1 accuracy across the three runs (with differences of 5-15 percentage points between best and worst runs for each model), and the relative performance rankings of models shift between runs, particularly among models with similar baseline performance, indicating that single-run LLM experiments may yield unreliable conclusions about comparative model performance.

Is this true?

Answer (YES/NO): NO